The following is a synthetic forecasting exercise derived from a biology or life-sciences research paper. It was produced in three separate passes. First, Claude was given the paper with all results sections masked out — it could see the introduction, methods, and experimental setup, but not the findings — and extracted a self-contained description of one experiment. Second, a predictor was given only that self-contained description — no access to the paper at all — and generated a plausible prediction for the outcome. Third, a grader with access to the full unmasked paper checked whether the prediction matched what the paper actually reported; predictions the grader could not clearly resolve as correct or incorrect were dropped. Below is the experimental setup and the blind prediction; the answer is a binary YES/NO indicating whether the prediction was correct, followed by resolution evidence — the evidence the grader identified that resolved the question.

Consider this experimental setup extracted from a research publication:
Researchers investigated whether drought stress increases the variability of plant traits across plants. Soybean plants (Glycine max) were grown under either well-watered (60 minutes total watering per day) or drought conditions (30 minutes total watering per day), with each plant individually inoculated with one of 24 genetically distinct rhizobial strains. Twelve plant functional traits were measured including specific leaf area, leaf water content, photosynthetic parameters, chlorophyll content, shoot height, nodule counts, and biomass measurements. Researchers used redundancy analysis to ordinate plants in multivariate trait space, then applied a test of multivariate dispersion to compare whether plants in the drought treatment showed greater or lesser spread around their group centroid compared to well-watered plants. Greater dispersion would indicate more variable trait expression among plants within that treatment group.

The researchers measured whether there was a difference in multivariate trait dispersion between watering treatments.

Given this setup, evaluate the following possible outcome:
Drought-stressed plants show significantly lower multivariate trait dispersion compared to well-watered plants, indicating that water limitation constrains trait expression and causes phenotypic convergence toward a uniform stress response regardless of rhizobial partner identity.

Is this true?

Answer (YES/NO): NO